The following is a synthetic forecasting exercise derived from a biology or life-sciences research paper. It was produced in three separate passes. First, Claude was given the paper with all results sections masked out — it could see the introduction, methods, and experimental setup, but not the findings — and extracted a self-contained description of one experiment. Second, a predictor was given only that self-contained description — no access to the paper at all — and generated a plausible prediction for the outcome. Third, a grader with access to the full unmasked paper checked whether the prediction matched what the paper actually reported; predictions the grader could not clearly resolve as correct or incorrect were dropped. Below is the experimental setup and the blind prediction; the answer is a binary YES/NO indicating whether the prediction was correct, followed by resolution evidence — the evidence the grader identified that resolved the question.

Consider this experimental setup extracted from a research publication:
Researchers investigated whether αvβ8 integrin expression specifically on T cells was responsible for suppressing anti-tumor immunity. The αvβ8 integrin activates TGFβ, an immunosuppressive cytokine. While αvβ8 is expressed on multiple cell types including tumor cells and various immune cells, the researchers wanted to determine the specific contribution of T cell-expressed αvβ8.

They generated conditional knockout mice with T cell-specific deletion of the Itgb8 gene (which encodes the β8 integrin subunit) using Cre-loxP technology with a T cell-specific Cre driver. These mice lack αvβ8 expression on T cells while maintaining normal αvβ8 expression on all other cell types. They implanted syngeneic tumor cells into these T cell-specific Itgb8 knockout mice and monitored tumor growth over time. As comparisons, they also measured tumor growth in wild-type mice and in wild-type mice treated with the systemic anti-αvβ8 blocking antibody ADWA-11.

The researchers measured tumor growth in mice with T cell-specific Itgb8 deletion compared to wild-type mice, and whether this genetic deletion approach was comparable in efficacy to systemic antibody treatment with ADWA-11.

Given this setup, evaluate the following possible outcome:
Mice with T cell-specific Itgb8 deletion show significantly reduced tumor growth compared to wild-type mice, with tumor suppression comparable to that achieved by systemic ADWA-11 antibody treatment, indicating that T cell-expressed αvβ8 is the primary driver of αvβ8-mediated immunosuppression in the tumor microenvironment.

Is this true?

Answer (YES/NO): YES